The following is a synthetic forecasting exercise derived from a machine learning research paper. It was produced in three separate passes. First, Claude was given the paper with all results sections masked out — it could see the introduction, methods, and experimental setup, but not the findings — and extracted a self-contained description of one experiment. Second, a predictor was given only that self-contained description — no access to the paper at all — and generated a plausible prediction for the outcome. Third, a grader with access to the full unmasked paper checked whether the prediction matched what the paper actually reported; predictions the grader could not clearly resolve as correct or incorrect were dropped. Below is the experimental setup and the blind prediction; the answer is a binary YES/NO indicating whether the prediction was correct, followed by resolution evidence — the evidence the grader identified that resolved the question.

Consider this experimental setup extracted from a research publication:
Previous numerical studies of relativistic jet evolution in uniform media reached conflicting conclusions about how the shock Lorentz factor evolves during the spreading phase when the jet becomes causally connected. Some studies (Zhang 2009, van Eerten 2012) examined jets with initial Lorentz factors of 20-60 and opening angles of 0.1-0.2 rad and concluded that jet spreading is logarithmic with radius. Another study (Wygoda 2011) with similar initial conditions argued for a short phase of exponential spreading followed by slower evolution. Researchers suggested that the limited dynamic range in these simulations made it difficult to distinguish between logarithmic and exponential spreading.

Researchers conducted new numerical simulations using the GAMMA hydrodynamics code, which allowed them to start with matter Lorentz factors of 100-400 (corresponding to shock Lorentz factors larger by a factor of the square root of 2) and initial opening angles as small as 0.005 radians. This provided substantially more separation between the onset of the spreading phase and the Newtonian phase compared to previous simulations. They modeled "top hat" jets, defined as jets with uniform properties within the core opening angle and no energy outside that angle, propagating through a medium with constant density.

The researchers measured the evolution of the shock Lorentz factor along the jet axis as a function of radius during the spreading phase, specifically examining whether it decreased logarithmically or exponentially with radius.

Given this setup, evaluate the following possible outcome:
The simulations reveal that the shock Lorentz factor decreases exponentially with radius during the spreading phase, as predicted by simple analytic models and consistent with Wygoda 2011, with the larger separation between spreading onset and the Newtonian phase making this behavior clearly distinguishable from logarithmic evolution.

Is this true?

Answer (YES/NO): YES